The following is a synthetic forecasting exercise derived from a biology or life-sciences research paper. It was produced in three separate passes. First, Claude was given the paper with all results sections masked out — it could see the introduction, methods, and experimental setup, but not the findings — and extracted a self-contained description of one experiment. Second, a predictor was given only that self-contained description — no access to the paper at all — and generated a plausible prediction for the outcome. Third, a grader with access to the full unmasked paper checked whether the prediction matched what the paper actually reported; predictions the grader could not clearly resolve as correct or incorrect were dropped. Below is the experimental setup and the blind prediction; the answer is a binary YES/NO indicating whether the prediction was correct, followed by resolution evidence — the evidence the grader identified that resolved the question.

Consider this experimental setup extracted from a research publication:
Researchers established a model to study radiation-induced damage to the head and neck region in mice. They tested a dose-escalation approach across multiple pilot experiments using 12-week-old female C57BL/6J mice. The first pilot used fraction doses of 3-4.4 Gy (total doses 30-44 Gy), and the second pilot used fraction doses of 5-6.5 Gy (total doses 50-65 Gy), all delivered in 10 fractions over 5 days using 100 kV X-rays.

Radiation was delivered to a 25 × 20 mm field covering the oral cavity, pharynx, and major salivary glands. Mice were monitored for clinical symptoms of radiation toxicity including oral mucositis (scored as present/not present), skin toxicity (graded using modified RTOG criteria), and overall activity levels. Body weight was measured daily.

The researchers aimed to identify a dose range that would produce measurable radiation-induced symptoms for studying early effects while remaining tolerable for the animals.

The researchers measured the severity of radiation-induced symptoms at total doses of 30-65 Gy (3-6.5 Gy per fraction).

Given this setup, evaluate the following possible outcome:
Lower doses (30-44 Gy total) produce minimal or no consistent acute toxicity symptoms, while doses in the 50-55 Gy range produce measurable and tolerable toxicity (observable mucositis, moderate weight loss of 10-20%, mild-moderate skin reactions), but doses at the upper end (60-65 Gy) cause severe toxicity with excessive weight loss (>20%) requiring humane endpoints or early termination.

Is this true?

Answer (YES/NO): NO